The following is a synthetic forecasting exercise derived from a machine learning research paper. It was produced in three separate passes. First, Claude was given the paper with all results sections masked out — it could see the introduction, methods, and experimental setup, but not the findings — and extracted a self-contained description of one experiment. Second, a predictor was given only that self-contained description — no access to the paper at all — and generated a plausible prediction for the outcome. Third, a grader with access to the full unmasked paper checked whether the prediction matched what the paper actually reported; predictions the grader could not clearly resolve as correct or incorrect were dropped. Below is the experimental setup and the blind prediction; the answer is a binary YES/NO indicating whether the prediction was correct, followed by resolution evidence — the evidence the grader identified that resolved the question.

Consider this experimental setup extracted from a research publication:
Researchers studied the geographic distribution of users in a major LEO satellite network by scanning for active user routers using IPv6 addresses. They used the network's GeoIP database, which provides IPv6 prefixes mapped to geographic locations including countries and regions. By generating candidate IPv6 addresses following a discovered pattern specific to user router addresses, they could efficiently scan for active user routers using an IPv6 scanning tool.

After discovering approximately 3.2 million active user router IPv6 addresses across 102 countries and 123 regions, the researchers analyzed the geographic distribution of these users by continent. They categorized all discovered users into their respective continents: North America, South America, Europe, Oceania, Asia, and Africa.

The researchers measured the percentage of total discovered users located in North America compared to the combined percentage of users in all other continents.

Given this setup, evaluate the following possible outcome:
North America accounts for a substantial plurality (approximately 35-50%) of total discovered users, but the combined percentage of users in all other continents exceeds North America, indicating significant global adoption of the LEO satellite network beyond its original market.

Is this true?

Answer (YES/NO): NO